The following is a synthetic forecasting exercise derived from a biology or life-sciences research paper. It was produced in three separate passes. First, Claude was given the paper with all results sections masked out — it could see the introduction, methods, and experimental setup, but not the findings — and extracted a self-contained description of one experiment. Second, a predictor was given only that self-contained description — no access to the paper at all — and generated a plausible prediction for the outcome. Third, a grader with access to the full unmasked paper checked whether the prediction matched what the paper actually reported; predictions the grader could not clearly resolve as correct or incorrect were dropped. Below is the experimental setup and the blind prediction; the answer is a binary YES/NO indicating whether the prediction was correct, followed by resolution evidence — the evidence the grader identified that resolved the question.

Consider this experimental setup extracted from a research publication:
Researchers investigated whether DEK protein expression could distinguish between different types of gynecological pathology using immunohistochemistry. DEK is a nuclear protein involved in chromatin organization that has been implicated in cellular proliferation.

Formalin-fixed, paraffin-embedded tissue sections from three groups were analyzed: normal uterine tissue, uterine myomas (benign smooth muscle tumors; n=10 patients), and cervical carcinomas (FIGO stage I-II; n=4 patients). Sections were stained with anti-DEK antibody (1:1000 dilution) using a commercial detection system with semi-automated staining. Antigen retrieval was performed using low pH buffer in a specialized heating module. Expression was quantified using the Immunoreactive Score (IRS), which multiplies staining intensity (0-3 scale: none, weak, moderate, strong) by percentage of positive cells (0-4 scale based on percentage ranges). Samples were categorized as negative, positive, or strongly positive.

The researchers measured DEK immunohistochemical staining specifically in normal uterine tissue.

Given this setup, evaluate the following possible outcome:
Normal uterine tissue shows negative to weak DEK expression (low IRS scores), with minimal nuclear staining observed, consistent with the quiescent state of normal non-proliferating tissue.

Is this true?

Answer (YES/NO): YES